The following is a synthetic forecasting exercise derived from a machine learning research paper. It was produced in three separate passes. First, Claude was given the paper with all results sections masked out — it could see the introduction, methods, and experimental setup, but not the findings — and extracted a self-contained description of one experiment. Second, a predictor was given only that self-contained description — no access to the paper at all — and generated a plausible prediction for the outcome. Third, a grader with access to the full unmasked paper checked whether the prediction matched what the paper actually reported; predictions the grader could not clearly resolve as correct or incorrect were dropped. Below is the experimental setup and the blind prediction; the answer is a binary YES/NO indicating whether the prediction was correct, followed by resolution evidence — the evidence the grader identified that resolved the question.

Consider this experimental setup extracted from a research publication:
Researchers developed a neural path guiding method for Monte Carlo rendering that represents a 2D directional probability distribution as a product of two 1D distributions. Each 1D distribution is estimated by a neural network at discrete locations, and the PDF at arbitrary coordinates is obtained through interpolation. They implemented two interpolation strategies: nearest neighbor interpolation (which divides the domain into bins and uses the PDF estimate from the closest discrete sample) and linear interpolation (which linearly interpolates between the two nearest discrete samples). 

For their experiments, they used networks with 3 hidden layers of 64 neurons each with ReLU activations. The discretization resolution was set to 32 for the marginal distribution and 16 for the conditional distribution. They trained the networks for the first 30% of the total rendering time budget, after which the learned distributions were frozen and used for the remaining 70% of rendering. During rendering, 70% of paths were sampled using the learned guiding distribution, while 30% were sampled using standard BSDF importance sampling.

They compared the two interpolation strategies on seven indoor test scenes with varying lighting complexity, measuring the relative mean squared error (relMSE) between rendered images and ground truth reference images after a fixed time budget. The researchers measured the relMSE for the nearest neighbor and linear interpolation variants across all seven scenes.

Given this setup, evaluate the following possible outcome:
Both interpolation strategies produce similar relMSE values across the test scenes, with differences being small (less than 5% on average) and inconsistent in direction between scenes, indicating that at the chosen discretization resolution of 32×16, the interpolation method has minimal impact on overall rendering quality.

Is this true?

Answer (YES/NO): NO